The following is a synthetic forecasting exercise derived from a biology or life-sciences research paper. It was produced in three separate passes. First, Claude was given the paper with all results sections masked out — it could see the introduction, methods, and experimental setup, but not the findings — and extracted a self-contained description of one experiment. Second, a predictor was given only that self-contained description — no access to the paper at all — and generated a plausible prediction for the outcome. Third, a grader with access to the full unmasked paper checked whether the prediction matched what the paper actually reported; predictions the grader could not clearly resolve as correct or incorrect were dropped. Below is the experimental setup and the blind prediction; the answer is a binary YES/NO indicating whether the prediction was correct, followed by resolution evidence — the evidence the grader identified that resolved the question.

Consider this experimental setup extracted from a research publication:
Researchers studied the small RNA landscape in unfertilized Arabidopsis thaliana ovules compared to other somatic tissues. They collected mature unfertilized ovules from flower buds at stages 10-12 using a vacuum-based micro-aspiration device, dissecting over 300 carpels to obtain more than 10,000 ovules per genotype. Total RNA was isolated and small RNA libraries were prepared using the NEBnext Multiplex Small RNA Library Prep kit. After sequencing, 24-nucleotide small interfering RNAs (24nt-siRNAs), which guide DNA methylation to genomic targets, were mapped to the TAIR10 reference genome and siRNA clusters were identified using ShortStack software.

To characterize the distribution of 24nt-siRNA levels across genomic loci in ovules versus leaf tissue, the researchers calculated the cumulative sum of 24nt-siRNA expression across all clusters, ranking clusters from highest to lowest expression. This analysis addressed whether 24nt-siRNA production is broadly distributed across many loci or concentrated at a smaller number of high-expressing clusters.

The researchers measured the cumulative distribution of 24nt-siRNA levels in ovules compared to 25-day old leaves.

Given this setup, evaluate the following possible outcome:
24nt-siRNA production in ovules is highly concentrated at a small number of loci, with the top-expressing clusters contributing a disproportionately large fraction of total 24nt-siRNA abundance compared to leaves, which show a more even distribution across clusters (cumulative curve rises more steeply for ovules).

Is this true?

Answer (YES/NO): YES